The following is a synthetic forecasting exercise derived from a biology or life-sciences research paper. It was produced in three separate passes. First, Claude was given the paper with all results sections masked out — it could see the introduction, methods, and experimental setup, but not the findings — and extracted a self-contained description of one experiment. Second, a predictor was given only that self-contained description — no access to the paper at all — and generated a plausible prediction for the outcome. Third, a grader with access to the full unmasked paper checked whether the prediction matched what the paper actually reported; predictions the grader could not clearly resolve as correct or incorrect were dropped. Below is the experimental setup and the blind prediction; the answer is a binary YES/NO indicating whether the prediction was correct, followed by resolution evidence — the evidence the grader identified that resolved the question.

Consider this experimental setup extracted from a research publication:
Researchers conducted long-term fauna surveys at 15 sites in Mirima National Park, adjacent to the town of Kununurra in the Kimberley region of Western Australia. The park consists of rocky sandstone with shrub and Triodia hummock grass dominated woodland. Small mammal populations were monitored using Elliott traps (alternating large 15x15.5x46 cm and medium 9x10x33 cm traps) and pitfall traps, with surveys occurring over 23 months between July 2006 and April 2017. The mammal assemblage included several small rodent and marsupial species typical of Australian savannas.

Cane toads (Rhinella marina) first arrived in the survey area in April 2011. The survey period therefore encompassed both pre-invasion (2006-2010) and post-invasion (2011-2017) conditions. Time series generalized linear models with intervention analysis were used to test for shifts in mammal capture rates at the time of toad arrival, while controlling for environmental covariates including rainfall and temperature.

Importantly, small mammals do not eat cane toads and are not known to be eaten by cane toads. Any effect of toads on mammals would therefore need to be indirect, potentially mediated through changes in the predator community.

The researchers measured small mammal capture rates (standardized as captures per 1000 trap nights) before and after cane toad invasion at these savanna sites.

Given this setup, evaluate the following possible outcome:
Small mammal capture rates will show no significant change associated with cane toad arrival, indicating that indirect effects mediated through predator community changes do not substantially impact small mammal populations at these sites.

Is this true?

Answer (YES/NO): NO